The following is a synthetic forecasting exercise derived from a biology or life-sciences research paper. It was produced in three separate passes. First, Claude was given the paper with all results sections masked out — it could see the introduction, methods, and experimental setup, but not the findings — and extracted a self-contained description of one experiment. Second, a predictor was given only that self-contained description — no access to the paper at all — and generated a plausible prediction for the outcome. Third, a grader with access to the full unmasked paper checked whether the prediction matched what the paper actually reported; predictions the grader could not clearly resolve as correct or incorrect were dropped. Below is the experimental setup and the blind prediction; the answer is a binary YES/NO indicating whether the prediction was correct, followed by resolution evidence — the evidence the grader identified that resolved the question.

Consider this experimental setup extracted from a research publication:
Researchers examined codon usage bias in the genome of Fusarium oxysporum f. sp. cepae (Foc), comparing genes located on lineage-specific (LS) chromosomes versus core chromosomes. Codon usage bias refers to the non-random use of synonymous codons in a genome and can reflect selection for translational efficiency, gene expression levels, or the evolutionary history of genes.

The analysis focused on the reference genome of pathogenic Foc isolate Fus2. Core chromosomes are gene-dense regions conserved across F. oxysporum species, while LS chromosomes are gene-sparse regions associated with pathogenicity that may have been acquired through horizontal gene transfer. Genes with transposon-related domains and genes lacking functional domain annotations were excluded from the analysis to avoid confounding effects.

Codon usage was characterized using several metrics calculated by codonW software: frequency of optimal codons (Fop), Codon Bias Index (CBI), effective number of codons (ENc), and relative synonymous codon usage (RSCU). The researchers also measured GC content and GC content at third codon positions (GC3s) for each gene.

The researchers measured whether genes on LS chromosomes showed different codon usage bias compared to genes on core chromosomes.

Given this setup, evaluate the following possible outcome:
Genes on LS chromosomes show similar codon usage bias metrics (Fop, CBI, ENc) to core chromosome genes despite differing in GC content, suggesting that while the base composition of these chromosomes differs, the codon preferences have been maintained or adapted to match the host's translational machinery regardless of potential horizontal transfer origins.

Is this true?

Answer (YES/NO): NO